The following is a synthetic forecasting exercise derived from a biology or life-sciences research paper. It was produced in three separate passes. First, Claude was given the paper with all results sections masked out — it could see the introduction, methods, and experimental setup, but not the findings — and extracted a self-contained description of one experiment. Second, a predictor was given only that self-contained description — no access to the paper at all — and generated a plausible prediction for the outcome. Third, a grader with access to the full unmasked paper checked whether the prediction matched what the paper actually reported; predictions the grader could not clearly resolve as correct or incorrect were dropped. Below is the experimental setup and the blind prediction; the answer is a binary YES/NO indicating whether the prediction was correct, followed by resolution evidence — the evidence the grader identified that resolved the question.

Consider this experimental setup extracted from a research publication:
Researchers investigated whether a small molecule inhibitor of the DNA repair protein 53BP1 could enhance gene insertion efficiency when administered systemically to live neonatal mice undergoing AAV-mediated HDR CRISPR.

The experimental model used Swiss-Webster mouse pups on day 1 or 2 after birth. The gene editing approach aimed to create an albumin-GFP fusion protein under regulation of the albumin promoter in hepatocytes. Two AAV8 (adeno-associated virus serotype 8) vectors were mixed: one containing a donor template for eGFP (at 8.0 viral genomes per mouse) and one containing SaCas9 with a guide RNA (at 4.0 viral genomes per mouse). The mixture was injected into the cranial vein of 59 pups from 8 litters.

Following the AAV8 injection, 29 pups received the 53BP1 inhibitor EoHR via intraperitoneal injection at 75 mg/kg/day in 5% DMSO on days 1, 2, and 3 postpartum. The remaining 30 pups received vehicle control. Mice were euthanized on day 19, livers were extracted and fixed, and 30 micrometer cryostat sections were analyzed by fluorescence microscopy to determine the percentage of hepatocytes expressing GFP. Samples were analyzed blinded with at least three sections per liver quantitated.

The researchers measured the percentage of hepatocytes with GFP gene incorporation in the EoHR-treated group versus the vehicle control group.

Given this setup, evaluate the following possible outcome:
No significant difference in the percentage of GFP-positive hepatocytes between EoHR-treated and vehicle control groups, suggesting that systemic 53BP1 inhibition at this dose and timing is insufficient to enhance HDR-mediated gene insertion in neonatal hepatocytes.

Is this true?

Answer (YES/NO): YES